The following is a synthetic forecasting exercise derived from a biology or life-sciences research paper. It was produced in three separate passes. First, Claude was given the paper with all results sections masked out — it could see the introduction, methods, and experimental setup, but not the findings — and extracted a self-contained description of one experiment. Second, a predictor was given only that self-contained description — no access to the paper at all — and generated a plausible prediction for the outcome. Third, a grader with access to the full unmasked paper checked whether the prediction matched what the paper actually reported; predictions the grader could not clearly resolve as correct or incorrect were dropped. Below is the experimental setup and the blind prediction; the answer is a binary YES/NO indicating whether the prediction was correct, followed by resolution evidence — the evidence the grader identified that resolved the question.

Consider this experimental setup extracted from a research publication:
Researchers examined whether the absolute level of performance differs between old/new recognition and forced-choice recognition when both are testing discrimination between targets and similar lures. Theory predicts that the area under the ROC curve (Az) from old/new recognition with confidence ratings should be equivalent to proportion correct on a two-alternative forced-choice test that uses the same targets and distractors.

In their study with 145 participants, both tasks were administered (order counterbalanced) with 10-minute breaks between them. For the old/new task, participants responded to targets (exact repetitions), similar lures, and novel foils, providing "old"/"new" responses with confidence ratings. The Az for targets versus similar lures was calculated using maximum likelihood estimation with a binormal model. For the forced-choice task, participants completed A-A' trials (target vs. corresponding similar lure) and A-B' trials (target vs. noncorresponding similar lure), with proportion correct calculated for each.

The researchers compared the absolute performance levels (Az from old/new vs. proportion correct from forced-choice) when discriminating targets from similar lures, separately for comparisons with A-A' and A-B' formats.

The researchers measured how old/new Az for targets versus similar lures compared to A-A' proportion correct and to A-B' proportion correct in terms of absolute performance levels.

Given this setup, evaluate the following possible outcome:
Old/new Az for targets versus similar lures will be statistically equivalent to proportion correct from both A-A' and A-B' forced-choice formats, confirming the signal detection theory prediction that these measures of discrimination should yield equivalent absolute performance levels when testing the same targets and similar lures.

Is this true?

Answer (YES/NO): NO